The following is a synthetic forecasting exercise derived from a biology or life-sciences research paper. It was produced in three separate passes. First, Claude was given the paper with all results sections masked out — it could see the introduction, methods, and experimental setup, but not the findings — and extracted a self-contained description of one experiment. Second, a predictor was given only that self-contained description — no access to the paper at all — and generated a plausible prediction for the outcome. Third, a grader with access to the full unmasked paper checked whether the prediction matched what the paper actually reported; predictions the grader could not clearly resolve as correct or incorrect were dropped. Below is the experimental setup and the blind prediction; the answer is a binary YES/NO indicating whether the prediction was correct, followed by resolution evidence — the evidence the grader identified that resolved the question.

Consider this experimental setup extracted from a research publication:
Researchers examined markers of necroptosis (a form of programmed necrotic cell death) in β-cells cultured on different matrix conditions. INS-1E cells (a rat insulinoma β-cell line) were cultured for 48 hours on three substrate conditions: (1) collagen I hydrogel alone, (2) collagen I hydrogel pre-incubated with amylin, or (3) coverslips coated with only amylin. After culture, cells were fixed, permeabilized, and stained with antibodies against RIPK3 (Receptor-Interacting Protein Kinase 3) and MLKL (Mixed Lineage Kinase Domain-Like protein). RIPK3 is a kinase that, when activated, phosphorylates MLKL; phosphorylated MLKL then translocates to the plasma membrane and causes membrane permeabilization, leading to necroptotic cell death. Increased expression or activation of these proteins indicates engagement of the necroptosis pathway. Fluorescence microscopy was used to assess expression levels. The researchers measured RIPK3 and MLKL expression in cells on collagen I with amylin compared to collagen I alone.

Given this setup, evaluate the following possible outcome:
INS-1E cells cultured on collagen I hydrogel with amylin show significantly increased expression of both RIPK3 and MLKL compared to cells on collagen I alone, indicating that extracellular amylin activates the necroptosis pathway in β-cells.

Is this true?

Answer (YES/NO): YES